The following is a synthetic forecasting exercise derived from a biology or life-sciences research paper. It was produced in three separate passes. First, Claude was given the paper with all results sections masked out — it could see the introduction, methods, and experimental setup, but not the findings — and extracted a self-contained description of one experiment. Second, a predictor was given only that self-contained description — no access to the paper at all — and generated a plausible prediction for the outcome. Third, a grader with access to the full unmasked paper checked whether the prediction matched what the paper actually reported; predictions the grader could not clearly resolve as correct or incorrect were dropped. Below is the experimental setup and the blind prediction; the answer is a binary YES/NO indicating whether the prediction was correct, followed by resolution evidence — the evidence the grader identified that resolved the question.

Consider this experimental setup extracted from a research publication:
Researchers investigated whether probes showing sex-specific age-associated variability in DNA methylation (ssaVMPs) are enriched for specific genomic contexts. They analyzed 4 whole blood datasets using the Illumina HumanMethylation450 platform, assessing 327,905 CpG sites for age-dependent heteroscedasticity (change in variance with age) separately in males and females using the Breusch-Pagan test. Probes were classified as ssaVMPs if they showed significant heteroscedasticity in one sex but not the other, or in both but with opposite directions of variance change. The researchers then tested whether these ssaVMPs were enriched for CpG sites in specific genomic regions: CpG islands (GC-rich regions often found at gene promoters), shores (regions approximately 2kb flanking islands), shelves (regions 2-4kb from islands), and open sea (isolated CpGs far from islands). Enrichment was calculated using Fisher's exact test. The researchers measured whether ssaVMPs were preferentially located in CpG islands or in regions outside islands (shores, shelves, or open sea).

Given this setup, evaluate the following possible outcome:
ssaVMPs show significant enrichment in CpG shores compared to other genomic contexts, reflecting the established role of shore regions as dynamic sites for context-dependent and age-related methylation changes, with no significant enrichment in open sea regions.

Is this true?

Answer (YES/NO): NO